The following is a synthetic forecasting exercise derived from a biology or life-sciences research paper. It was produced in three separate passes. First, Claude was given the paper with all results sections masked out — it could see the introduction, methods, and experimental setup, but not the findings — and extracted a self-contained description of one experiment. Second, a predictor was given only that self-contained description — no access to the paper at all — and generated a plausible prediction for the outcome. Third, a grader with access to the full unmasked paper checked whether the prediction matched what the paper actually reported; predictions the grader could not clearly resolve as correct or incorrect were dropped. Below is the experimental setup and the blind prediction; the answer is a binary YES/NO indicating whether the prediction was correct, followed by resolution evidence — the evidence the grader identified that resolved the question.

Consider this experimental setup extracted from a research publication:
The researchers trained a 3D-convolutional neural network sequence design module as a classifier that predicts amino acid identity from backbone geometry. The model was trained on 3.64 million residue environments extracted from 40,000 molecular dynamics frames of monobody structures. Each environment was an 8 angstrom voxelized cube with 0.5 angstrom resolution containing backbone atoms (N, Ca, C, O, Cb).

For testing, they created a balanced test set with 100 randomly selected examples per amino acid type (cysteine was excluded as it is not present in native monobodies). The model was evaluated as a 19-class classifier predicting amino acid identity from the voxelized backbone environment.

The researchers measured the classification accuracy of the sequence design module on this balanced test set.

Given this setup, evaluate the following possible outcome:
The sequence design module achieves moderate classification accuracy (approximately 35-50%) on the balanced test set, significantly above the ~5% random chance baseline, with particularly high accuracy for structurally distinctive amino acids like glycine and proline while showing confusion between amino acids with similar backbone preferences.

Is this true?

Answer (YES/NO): NO